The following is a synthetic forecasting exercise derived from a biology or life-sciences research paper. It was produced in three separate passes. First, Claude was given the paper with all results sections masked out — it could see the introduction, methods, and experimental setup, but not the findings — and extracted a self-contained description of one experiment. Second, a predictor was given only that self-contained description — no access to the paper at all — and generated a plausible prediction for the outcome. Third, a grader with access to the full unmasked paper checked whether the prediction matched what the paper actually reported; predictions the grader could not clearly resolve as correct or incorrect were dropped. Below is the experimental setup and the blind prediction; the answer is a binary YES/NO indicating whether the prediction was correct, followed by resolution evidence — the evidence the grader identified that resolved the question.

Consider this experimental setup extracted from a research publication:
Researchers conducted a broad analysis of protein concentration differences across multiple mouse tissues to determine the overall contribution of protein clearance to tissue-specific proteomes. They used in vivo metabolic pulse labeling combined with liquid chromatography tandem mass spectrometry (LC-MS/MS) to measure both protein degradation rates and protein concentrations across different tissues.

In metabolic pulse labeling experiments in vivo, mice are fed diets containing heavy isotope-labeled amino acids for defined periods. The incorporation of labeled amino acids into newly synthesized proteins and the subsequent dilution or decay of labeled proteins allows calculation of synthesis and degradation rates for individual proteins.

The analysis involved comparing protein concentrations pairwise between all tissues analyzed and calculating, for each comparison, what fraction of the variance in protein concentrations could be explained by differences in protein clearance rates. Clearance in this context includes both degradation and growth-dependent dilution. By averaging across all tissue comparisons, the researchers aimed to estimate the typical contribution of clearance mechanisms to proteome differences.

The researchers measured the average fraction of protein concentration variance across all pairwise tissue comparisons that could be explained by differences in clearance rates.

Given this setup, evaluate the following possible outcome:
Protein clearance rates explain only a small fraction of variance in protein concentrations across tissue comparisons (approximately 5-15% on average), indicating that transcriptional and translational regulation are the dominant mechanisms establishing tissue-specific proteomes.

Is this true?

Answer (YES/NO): NO